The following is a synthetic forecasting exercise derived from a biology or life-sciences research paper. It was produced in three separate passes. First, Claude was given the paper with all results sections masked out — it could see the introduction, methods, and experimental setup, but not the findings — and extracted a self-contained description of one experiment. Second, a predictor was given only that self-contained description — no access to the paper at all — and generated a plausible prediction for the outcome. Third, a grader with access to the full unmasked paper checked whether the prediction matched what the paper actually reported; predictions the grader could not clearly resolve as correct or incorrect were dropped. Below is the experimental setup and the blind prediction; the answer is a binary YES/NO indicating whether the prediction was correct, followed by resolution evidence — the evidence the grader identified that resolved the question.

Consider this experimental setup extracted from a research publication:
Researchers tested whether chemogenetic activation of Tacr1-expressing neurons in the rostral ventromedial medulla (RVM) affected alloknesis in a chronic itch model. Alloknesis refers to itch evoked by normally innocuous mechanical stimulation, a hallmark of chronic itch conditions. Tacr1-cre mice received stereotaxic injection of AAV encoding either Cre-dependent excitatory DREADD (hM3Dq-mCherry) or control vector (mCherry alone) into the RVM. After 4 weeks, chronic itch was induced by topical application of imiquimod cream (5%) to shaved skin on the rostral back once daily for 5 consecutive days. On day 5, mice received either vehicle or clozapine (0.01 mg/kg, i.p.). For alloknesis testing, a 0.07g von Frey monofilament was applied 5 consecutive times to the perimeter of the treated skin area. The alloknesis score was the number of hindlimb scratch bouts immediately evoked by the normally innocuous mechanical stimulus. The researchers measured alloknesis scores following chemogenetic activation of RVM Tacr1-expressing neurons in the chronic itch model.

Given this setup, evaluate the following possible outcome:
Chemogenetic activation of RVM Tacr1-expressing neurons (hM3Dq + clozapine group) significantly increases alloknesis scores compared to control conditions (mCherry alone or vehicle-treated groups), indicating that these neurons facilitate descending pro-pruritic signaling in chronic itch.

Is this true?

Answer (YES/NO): NO